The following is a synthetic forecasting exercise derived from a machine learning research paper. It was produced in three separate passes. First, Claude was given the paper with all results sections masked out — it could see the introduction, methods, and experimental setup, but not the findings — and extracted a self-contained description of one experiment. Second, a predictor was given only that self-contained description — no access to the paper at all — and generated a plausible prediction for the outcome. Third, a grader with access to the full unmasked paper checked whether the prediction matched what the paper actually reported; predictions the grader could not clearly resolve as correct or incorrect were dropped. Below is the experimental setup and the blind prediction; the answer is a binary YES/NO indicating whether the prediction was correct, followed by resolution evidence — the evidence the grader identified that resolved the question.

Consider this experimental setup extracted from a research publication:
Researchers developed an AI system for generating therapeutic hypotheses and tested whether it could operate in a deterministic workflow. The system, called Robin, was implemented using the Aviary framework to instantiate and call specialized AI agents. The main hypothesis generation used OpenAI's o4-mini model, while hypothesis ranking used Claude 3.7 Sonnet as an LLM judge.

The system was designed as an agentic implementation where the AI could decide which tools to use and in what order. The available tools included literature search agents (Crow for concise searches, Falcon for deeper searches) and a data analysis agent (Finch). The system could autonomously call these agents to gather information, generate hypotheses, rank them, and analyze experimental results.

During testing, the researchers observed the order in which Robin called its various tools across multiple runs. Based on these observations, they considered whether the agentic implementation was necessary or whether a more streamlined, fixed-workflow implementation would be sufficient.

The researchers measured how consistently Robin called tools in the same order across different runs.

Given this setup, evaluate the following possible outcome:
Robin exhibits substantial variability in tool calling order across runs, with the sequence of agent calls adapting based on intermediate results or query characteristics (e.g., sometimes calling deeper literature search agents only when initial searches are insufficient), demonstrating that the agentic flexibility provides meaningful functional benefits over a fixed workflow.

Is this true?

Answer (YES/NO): NO